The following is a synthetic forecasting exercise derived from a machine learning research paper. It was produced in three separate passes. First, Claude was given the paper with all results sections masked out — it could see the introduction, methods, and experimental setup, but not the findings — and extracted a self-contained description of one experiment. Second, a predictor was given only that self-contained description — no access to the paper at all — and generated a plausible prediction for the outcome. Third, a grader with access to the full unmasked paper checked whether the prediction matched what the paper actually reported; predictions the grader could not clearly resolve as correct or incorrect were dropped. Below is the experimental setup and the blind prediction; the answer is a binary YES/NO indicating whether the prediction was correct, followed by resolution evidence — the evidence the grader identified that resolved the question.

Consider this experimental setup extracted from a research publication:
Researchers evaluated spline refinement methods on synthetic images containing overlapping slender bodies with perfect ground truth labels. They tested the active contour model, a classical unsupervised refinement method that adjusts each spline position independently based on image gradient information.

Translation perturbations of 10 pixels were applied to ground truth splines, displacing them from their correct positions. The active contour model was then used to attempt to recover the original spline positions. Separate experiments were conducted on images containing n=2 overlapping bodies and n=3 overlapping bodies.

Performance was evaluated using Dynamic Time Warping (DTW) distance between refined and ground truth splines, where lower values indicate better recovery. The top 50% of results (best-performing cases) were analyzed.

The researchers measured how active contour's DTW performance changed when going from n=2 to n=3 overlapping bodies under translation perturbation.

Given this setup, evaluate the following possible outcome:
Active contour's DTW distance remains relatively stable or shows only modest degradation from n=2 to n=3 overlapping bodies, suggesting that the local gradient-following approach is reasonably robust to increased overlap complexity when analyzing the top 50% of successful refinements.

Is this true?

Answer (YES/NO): NO